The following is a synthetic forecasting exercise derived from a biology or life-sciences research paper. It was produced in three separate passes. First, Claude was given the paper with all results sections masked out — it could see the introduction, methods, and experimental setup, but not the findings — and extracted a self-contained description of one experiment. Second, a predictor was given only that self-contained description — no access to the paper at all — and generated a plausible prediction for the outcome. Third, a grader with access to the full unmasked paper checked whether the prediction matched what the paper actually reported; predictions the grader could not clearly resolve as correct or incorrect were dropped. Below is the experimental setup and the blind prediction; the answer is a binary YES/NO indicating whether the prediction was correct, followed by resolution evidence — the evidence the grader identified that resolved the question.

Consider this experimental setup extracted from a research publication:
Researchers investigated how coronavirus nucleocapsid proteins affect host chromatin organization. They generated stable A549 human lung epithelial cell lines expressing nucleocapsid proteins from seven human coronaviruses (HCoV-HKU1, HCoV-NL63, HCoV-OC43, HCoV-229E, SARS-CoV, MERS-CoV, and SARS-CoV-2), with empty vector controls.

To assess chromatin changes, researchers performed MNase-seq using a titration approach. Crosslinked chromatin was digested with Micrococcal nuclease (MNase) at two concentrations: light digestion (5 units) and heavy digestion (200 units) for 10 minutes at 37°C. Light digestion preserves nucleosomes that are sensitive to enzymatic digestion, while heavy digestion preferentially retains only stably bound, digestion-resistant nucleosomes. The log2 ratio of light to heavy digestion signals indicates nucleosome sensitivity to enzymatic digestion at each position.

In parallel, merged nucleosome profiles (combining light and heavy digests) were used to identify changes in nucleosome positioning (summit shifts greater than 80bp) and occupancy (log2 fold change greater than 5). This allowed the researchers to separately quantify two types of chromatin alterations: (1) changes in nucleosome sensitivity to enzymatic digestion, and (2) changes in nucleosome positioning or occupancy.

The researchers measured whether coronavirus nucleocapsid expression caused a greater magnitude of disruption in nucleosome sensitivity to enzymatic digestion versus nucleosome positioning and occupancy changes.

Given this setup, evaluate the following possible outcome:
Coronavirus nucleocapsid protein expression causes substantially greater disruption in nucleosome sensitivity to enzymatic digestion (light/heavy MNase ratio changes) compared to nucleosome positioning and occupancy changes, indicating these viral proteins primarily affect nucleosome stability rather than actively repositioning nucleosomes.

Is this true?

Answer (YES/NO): YES